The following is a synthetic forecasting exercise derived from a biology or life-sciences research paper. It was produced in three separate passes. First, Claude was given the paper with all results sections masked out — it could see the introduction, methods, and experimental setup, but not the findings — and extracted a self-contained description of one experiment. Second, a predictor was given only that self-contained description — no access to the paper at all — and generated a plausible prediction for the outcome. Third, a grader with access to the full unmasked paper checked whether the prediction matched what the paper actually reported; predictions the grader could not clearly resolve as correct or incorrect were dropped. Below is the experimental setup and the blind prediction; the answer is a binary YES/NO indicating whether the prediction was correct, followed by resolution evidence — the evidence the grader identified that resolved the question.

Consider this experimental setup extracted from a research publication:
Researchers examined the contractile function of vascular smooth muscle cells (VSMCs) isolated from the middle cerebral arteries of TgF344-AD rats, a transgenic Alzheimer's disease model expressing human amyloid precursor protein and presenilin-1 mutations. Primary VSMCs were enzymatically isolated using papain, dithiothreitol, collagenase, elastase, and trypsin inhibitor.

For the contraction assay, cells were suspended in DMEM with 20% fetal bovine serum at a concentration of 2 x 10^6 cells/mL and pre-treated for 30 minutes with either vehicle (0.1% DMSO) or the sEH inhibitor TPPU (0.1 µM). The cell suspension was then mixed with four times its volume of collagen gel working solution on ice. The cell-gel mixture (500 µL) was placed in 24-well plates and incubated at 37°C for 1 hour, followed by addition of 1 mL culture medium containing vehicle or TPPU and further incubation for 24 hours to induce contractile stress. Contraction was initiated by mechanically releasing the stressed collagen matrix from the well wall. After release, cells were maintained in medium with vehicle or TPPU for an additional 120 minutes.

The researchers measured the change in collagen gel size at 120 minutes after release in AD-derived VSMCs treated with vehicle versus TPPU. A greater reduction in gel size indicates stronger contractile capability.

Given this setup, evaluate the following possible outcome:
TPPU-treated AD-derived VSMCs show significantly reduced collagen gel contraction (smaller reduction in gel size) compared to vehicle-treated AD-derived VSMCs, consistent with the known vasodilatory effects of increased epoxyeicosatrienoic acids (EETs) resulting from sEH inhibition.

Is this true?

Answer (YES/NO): NO